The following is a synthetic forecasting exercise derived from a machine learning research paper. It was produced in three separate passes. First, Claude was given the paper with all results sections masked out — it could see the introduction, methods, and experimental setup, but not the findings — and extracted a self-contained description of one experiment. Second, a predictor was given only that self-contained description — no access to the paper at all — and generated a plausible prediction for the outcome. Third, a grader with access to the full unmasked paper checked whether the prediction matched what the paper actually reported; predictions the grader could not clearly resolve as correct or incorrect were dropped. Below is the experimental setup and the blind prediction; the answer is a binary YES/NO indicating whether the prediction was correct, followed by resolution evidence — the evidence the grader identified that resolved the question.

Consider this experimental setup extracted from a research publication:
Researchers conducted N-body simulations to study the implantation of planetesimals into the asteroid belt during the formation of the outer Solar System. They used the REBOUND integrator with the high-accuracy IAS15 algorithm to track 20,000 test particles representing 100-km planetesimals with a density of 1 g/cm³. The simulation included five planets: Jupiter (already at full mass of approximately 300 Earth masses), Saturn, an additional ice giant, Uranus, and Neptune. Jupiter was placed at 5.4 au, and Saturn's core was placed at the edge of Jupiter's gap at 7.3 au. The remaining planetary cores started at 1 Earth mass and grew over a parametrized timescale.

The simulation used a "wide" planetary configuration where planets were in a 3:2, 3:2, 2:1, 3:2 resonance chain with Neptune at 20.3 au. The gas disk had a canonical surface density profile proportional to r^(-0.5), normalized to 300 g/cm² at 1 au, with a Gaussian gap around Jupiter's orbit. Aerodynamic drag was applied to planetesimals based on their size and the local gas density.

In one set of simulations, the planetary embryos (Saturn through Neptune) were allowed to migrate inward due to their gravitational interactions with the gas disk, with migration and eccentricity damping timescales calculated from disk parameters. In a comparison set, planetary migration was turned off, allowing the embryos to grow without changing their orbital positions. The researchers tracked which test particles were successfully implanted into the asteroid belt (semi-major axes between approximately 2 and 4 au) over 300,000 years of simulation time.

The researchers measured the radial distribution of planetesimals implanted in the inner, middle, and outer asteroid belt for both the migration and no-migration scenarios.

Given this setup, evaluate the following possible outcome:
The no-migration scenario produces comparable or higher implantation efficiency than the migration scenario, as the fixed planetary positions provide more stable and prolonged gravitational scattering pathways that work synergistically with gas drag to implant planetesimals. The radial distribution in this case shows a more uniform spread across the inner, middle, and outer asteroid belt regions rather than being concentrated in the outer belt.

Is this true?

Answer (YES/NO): NO